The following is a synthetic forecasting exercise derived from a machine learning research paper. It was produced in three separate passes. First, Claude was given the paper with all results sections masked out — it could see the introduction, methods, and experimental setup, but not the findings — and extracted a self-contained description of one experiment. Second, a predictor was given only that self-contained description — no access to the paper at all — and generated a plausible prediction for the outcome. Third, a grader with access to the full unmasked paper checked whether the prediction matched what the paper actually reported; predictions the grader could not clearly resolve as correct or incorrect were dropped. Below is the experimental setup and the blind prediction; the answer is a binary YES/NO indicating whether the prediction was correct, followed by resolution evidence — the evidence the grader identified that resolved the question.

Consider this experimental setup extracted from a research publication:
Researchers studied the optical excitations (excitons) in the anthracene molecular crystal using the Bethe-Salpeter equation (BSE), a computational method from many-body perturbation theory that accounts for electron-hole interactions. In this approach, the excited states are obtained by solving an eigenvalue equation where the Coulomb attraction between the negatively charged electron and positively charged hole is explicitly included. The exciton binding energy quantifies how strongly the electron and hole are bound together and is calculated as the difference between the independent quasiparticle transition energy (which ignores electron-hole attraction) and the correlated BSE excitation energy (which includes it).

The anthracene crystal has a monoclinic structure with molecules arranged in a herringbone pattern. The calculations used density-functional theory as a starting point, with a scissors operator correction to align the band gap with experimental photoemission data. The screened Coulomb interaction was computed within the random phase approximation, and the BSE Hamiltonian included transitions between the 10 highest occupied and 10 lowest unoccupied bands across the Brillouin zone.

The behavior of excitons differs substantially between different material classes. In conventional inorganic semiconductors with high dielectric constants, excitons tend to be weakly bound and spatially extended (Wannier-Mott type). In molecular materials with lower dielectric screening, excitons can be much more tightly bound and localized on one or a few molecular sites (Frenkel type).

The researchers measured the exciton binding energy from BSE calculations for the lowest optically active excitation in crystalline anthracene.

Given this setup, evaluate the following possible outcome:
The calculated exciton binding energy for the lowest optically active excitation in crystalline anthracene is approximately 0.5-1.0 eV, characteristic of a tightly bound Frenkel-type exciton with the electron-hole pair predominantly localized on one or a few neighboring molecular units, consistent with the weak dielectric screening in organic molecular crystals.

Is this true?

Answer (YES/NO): NO